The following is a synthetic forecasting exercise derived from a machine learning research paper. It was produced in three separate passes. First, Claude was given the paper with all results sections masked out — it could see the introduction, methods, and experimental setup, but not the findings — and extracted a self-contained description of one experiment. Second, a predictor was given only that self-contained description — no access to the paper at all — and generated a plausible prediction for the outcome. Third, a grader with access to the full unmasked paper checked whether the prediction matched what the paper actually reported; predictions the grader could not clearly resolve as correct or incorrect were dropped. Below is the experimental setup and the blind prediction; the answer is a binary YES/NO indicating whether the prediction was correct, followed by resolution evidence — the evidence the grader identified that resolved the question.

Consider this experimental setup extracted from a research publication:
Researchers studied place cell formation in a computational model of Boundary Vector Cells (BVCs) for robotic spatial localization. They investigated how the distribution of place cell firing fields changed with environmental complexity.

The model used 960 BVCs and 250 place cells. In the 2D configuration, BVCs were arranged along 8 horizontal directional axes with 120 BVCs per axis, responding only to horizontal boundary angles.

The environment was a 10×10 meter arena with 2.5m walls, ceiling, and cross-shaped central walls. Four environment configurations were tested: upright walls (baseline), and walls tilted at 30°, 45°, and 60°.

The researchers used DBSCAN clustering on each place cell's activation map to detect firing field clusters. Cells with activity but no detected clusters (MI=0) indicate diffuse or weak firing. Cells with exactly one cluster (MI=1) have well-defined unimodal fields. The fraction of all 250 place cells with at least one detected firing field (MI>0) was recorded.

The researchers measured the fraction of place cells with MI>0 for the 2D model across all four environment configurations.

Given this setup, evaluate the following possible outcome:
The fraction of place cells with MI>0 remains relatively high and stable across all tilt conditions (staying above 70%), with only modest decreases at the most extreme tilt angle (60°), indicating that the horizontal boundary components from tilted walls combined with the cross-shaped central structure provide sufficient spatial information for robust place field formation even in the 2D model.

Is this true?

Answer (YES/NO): NO